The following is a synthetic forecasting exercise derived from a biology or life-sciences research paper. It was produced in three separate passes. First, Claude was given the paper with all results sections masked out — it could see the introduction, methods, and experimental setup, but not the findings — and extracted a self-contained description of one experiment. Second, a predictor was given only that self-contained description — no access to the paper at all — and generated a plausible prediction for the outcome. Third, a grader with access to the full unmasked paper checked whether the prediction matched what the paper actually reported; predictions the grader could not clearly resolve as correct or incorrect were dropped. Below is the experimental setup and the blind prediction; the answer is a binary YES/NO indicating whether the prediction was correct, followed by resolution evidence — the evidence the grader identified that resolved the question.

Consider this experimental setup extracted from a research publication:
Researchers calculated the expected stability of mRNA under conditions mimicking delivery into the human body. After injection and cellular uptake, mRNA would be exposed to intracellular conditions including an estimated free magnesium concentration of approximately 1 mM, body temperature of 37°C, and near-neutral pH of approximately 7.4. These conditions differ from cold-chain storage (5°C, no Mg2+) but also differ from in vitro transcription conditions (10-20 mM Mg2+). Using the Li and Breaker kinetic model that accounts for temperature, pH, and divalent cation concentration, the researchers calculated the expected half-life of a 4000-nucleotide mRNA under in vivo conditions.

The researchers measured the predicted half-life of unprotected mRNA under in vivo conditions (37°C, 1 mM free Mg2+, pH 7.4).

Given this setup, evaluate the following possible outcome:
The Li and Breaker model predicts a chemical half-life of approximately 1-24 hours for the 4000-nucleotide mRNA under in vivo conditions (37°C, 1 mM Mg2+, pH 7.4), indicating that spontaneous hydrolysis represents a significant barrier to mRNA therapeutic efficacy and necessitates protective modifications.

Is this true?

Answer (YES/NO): NO